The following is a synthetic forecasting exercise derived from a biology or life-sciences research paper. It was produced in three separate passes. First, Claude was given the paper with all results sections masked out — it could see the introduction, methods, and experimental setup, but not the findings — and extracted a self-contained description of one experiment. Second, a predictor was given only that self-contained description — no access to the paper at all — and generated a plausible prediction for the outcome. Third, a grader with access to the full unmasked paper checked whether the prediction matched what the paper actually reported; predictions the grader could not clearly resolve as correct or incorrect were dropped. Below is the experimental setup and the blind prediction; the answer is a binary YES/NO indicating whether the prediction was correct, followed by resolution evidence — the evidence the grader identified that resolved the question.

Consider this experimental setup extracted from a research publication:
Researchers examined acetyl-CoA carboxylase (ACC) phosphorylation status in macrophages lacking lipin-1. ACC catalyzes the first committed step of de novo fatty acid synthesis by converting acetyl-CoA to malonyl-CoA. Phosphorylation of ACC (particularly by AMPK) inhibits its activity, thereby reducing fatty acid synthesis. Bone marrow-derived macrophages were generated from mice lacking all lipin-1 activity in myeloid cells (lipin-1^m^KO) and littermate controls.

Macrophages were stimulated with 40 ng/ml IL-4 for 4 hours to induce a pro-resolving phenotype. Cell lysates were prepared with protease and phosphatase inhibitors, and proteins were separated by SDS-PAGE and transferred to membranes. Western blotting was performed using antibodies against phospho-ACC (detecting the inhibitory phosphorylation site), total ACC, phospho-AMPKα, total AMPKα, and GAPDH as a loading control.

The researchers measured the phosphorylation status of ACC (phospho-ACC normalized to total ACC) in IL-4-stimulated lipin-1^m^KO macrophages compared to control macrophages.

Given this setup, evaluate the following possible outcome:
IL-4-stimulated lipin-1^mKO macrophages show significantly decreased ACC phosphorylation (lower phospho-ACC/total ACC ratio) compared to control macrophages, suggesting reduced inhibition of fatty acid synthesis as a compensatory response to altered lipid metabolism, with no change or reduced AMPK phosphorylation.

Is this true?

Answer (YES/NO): YES